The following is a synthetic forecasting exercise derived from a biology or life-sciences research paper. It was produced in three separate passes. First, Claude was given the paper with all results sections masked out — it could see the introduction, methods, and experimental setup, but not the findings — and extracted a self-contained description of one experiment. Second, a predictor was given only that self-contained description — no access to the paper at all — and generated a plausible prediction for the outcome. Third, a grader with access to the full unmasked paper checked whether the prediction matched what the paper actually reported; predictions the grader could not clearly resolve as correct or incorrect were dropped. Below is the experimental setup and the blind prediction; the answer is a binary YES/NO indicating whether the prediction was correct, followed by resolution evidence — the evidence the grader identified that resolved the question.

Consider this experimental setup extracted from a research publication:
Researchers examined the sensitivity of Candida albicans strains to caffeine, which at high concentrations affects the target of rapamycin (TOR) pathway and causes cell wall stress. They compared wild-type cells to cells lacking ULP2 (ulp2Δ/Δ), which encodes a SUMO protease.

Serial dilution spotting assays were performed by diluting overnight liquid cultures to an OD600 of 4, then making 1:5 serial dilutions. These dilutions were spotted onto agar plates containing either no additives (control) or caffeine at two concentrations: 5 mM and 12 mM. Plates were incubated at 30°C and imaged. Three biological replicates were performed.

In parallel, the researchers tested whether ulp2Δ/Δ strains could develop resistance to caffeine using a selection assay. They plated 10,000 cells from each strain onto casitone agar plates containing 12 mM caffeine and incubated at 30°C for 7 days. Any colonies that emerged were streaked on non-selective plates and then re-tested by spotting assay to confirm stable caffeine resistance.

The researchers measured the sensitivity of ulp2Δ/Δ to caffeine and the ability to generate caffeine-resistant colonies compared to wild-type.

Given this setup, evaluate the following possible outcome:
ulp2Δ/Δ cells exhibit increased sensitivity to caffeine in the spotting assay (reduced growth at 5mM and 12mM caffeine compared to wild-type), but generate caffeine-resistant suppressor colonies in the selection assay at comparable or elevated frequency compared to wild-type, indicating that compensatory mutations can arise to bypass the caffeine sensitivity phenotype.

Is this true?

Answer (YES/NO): YES